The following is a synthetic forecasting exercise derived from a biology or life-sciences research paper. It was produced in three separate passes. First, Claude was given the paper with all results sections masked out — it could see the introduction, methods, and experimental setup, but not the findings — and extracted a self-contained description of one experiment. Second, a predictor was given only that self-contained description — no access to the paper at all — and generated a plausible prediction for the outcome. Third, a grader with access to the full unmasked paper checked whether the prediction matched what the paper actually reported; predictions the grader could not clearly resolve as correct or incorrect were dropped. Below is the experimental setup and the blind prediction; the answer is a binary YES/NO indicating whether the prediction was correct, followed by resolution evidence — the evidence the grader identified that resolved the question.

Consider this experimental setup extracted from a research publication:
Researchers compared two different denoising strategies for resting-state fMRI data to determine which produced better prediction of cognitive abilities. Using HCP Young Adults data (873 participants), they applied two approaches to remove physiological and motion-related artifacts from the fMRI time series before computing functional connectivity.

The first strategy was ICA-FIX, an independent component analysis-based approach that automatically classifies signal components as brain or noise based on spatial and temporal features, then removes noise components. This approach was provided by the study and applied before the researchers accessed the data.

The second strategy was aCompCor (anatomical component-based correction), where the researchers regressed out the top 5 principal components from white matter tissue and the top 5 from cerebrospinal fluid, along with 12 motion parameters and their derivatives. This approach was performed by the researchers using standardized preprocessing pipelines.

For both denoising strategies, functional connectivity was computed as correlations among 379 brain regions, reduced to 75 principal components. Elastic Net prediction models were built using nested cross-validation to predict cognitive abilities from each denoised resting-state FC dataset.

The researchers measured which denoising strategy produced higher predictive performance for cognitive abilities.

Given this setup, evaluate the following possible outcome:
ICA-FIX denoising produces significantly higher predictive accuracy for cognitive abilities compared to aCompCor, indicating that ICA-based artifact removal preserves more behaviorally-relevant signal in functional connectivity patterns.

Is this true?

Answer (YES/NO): NO